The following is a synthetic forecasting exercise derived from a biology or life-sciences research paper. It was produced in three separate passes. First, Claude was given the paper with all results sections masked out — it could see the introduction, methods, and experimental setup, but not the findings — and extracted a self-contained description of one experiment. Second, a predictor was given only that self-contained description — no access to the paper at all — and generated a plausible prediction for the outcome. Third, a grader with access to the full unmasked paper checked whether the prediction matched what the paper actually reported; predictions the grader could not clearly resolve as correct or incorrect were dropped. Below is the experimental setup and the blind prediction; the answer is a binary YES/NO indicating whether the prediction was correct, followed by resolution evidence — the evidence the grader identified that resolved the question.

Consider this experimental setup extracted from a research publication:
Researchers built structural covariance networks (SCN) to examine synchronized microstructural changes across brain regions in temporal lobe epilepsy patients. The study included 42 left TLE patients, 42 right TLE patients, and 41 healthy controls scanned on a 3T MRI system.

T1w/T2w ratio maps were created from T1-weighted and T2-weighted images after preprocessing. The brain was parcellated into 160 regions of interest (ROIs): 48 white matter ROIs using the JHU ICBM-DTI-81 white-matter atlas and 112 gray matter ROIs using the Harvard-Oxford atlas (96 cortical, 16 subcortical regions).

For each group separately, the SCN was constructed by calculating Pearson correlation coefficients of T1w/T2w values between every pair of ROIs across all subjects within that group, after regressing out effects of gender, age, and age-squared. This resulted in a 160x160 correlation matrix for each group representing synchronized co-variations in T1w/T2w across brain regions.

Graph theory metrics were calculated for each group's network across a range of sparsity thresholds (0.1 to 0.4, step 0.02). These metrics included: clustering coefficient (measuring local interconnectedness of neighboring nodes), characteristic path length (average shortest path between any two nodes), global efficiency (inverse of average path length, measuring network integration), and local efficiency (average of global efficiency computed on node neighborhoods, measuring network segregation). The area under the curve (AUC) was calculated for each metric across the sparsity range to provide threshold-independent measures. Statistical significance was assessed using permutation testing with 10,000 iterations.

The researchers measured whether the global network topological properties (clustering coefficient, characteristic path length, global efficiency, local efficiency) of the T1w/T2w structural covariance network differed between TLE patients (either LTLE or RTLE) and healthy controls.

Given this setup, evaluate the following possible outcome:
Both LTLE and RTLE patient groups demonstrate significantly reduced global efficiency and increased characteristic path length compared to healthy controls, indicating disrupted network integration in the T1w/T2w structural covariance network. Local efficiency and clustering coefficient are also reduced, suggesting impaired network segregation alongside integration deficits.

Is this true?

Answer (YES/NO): NO